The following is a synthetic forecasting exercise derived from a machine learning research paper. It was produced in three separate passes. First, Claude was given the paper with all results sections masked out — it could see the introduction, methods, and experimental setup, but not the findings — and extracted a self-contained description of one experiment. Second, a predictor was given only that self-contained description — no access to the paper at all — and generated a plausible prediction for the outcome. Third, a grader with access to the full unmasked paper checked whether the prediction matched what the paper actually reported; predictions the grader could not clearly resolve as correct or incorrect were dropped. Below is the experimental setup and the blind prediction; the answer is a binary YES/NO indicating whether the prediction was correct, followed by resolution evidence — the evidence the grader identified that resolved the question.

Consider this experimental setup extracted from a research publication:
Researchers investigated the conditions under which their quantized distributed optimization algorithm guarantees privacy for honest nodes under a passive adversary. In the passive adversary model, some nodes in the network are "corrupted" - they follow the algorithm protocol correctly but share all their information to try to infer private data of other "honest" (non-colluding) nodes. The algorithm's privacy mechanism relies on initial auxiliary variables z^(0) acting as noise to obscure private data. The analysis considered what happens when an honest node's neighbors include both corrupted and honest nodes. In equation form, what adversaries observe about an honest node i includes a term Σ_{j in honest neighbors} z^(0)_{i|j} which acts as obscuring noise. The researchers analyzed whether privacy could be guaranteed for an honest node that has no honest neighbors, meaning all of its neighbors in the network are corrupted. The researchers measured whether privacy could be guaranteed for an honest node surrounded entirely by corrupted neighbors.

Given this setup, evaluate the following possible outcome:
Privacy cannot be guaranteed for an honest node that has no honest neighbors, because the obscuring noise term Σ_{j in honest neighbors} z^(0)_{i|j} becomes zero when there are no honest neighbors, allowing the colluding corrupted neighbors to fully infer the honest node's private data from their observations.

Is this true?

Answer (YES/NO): YES